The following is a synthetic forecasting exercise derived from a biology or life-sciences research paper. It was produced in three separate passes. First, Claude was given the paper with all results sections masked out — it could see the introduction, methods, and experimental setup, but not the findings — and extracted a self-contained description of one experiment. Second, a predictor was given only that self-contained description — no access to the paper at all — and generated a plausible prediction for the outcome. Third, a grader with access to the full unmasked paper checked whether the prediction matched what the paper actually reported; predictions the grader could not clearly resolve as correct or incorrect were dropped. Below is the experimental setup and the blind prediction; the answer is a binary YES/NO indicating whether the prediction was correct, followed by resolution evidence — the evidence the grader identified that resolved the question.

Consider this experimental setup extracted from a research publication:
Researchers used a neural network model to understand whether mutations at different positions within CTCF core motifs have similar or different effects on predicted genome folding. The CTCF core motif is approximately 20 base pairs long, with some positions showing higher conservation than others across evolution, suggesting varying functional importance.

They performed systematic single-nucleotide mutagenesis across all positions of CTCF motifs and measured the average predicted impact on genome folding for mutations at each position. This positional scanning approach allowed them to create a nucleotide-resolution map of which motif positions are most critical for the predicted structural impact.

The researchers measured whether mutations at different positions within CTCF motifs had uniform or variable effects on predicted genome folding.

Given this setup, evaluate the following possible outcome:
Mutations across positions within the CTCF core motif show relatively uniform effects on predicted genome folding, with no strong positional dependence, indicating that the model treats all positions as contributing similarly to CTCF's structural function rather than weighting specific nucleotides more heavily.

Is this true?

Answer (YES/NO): NO